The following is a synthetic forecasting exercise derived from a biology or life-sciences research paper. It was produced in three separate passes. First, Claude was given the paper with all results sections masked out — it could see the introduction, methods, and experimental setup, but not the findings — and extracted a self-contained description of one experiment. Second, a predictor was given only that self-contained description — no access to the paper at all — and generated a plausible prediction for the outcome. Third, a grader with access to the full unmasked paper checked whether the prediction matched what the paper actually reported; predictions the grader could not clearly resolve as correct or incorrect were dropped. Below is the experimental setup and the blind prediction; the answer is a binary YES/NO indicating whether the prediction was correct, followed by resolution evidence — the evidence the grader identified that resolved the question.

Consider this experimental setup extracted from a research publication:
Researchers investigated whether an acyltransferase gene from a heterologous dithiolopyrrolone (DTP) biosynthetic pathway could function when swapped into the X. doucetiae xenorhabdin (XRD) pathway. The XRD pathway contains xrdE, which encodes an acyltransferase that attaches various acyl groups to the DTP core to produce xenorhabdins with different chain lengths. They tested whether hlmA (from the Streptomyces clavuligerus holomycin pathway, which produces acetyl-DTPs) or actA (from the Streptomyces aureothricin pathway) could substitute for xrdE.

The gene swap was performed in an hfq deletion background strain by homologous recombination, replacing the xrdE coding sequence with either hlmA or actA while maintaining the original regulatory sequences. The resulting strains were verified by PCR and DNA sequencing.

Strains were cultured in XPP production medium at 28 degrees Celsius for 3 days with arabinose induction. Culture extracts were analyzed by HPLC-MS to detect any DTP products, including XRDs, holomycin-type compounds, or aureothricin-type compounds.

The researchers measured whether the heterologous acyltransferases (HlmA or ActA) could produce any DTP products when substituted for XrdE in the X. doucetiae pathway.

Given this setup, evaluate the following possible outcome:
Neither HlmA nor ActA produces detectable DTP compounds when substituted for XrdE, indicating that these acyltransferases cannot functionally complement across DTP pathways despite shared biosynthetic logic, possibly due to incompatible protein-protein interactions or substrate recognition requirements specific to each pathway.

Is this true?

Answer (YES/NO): NO